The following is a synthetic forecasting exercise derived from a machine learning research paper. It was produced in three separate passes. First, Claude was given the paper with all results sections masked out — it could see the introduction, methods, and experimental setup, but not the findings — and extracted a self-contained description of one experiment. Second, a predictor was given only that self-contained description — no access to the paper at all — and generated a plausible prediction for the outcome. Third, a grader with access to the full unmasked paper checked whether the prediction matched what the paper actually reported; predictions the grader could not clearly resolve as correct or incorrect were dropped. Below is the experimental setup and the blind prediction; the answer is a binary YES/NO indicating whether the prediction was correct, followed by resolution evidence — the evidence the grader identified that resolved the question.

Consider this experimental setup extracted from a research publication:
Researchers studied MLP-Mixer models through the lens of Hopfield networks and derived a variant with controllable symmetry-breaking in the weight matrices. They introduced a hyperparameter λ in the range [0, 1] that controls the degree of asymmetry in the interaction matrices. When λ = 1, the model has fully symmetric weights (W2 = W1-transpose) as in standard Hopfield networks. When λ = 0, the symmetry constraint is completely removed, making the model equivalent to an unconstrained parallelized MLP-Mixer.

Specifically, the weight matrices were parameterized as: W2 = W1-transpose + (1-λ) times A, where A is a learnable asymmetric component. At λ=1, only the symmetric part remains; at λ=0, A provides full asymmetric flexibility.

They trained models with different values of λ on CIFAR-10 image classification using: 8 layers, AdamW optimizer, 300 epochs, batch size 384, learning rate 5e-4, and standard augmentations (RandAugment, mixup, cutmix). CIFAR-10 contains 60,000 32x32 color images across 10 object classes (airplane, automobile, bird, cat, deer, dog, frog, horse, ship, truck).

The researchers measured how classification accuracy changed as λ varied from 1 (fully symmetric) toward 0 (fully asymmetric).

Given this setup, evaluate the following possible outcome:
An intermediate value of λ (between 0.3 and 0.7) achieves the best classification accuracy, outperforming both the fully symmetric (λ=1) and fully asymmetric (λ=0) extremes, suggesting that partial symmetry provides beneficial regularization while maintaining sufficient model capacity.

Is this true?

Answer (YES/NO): NO